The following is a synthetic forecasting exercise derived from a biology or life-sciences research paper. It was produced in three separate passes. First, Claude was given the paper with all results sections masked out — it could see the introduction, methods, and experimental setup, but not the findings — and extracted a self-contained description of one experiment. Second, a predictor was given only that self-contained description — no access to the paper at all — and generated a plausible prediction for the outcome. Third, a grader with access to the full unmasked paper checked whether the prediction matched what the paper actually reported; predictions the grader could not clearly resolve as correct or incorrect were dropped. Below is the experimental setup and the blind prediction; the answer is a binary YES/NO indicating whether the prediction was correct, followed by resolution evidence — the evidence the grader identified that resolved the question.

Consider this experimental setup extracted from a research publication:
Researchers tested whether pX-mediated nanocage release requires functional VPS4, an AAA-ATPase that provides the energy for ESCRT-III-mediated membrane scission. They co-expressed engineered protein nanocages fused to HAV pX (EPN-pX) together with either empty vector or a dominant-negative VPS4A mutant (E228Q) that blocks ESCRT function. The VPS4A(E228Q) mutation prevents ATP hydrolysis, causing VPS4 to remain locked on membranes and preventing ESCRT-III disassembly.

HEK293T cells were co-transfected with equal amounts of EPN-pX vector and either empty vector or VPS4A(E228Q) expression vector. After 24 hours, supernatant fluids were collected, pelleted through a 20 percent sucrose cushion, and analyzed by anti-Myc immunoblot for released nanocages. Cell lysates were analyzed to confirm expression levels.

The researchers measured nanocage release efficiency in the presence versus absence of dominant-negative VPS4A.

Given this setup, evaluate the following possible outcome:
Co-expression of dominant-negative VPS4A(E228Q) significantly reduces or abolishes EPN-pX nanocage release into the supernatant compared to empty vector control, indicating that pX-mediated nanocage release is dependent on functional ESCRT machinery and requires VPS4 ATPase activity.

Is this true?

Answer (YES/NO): YES